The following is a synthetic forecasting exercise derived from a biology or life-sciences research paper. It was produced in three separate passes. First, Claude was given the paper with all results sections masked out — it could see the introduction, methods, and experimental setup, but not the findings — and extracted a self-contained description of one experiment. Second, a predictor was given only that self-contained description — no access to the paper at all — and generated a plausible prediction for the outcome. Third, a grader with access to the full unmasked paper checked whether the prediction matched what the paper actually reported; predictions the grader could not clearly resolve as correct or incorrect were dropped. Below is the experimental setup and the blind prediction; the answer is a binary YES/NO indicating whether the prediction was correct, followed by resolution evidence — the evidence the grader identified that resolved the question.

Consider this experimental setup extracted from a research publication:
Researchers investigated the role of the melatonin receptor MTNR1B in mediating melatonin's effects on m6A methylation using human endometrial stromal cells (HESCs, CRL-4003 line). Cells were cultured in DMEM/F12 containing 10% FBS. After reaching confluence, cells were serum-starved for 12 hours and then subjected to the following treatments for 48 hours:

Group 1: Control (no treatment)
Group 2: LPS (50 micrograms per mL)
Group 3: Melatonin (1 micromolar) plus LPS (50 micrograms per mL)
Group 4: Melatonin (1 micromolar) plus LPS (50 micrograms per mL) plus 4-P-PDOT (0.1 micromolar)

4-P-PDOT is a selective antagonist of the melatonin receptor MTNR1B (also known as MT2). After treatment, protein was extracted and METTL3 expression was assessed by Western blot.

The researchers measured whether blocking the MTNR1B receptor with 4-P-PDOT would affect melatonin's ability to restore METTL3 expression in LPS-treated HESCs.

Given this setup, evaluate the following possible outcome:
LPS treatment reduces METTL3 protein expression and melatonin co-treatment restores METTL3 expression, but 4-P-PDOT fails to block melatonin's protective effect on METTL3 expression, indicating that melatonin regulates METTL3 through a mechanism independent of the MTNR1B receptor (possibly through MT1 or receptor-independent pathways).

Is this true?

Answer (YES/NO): NO